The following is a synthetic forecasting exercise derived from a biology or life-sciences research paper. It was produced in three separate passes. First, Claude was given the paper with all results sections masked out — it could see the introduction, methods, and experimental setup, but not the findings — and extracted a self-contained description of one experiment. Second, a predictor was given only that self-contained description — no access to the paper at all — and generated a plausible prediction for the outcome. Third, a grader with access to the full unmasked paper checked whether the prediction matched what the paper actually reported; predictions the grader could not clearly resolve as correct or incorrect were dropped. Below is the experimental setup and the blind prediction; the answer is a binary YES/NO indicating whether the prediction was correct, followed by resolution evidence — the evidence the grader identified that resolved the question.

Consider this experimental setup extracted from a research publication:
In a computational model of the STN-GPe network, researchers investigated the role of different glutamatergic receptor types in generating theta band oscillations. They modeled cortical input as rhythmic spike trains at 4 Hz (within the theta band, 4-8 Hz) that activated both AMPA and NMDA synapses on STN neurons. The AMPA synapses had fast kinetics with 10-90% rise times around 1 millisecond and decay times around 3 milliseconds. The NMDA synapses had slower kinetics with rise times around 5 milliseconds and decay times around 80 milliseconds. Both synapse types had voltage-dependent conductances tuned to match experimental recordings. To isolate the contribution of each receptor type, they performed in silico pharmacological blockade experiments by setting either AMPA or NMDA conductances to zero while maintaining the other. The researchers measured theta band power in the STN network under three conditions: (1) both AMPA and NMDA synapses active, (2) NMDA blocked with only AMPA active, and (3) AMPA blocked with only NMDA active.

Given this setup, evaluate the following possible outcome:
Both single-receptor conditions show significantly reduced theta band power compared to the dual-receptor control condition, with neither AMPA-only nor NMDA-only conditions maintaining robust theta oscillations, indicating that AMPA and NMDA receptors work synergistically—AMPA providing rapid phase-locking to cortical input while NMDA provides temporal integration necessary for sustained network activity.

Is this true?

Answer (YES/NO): NO